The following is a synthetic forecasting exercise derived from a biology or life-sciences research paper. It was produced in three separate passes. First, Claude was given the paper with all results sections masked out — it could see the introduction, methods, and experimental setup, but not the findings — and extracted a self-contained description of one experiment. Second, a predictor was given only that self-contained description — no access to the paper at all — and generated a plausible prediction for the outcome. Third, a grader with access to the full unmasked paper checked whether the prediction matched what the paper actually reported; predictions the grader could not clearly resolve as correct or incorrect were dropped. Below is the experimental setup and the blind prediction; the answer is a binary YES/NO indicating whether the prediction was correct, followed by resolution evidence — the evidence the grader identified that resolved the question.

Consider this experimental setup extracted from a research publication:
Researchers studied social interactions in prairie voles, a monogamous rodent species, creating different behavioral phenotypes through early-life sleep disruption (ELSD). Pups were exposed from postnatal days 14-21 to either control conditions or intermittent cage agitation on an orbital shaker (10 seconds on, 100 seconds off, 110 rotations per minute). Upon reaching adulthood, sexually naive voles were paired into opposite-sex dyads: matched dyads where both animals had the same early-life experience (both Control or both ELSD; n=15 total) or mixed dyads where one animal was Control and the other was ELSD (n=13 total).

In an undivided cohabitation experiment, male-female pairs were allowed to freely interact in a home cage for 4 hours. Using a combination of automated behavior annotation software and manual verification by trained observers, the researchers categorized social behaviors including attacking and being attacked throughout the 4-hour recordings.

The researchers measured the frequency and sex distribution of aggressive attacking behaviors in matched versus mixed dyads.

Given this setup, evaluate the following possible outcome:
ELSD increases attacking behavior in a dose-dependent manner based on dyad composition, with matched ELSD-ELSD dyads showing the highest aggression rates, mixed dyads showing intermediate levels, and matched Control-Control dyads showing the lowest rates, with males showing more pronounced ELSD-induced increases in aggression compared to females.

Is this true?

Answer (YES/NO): NO